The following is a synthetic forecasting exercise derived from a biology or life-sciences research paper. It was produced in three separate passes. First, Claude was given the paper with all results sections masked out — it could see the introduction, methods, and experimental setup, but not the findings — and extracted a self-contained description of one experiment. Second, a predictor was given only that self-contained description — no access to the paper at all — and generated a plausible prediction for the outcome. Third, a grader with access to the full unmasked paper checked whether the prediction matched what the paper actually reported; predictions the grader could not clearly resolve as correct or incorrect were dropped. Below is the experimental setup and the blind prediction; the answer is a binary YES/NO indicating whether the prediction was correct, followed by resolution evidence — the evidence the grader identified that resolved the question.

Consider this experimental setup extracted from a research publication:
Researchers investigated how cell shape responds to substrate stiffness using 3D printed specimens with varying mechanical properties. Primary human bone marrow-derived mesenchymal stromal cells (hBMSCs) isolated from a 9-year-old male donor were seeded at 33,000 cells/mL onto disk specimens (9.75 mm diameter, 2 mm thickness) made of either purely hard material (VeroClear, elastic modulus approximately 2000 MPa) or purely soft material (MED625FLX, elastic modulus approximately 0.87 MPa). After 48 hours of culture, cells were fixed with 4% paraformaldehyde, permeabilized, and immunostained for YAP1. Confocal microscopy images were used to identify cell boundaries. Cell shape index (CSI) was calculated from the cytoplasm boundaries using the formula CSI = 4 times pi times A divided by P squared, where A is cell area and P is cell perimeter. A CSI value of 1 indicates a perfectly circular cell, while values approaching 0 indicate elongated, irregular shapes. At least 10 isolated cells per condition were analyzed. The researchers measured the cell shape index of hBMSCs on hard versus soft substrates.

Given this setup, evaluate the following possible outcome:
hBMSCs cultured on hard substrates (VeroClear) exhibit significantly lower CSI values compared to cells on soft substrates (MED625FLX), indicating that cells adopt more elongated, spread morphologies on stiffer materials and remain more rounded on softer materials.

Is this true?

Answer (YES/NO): NO